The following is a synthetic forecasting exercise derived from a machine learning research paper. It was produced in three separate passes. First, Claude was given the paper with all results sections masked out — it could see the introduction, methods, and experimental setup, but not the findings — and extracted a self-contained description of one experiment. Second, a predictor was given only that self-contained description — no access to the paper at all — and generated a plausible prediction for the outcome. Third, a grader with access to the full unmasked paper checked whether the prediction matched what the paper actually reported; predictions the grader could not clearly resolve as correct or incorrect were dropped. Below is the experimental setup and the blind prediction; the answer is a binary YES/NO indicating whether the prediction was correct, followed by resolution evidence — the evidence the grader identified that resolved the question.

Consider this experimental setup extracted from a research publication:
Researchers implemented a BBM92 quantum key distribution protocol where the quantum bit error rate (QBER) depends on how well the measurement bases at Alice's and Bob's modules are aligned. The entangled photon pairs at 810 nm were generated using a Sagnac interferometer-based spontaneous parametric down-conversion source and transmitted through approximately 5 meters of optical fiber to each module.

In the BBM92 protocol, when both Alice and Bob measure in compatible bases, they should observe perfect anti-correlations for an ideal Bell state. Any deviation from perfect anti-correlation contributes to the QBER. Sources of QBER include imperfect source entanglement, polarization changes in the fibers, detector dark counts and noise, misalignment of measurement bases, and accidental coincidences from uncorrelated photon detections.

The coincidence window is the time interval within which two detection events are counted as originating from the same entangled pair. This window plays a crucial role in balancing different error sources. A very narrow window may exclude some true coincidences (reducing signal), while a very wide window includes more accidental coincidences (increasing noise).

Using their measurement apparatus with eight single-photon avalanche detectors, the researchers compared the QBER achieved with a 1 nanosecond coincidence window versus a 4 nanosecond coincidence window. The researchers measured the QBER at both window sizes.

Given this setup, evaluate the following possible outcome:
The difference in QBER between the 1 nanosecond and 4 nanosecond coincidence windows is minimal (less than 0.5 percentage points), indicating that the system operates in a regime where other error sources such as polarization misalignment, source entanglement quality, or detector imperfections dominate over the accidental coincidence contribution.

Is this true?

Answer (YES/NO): NO